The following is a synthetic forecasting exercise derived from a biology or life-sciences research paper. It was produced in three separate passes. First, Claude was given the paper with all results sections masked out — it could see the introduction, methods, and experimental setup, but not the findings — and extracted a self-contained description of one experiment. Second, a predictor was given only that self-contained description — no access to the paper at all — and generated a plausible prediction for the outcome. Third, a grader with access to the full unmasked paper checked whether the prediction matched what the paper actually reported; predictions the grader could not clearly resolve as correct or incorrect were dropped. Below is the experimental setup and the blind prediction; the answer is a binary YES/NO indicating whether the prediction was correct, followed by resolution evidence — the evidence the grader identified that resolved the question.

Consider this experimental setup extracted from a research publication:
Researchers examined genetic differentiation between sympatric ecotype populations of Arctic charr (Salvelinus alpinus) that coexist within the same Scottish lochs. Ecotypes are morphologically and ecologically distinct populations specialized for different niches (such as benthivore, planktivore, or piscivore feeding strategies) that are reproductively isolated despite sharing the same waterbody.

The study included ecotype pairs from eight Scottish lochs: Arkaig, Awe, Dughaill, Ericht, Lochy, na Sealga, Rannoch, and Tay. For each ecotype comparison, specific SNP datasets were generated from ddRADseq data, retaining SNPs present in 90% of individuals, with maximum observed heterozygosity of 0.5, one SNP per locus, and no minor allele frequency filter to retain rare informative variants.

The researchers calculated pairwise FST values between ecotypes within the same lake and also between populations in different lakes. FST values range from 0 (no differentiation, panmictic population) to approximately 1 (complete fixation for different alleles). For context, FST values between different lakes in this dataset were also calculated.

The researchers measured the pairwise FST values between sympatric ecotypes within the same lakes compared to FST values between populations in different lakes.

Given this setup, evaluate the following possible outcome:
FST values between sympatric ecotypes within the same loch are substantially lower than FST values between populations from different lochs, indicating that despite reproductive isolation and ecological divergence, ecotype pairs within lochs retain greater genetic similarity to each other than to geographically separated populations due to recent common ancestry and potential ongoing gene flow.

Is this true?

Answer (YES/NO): YES